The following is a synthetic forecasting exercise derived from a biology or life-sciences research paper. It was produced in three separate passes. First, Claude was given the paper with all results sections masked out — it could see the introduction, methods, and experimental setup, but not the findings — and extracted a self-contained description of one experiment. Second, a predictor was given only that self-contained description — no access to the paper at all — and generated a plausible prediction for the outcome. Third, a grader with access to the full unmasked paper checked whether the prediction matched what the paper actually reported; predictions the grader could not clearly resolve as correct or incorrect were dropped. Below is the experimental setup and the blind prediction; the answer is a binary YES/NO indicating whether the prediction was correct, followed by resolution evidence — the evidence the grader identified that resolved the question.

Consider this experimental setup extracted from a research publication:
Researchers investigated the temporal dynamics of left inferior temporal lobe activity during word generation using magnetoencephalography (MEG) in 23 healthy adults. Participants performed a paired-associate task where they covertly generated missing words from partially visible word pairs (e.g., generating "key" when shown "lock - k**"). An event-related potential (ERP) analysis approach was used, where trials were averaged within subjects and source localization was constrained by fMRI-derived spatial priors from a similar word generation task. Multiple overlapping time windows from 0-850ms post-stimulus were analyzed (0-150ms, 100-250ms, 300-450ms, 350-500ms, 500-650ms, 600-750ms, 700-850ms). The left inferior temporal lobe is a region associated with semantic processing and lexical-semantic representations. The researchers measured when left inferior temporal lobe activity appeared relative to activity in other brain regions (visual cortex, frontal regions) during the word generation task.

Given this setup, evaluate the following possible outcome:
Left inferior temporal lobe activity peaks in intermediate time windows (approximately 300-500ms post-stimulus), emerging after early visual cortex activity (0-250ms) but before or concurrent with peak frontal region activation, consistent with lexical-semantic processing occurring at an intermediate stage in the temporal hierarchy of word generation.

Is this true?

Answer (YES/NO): NO